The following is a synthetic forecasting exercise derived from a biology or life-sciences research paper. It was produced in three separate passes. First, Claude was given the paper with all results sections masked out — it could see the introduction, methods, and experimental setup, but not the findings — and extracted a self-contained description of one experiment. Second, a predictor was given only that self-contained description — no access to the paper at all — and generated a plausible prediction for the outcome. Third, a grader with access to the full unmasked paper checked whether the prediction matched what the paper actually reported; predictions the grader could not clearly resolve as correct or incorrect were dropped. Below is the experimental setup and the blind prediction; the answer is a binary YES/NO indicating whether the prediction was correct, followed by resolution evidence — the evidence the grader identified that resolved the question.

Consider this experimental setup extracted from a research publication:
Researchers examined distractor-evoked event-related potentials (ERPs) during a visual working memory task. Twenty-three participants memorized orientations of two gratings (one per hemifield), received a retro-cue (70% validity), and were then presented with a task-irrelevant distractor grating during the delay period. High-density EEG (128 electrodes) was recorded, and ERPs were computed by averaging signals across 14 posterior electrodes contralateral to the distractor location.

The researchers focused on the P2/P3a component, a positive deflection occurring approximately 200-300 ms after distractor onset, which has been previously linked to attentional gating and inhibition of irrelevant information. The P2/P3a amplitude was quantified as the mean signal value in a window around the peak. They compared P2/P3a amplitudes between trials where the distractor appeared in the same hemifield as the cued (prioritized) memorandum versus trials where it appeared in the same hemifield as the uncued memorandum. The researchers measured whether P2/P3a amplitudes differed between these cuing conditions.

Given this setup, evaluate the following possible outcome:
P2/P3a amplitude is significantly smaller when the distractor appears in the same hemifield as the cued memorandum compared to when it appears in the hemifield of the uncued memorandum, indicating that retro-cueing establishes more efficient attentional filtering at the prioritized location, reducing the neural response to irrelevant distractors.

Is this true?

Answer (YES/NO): NO